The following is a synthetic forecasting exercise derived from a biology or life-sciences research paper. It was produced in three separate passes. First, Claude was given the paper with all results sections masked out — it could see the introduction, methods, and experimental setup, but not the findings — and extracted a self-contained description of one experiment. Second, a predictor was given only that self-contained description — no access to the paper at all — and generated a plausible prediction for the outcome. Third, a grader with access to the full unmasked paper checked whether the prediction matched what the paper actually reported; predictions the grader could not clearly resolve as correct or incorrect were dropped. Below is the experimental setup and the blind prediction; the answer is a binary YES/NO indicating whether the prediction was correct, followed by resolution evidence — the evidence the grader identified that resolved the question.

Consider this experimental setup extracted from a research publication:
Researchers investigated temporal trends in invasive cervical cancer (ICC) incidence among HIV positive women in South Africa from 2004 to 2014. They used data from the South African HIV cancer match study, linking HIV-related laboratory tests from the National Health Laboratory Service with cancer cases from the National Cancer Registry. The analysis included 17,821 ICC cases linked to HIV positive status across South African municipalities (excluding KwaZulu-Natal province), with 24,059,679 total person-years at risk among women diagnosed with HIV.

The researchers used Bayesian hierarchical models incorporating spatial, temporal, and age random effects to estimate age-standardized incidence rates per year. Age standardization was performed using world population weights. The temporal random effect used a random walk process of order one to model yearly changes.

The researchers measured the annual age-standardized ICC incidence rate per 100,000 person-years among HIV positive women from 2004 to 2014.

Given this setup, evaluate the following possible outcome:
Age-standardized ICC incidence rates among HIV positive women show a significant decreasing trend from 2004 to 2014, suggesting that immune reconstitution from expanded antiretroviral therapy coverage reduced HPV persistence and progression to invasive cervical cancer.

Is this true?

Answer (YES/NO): YES